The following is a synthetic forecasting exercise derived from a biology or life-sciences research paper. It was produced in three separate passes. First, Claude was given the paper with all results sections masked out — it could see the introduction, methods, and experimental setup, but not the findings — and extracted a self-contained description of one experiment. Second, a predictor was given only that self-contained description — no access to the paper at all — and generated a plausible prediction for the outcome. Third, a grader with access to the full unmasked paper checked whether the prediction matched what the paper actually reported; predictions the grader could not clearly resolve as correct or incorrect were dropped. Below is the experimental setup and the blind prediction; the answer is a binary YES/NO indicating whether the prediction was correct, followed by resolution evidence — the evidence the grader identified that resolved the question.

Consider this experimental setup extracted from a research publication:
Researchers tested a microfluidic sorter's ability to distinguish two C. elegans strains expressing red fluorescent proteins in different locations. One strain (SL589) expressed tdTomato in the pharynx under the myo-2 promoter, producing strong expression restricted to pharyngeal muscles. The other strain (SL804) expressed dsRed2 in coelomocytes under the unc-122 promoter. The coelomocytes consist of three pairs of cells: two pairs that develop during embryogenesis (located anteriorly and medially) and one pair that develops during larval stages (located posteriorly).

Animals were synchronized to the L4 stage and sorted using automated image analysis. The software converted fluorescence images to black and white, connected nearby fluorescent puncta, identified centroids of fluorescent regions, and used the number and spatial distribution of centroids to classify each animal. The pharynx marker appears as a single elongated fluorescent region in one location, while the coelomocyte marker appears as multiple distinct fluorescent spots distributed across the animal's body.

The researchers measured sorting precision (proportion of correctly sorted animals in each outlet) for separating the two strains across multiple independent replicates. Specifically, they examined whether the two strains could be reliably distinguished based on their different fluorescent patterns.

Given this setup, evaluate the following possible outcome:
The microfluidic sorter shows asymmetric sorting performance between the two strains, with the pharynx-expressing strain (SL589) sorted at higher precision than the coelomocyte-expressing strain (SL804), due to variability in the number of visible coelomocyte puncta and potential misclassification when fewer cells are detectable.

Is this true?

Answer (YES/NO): NO